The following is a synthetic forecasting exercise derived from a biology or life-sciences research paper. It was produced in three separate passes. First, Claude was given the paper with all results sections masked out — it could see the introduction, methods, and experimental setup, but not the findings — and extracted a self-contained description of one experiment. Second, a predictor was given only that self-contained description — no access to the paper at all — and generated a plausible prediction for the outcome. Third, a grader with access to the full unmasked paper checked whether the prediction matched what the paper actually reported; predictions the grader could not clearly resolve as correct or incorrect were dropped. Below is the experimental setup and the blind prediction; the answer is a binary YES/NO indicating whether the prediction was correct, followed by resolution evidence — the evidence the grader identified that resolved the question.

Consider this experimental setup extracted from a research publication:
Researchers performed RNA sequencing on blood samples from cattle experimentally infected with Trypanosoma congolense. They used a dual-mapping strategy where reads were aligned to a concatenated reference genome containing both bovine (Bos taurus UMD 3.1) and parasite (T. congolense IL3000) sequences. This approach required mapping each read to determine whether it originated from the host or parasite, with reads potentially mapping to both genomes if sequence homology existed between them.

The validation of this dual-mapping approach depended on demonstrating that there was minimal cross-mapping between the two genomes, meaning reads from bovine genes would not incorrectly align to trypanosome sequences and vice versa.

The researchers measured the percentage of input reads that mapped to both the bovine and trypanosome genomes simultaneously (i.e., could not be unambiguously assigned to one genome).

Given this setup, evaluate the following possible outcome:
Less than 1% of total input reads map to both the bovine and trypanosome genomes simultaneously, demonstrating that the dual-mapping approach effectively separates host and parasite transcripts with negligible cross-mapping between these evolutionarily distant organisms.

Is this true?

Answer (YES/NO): YES